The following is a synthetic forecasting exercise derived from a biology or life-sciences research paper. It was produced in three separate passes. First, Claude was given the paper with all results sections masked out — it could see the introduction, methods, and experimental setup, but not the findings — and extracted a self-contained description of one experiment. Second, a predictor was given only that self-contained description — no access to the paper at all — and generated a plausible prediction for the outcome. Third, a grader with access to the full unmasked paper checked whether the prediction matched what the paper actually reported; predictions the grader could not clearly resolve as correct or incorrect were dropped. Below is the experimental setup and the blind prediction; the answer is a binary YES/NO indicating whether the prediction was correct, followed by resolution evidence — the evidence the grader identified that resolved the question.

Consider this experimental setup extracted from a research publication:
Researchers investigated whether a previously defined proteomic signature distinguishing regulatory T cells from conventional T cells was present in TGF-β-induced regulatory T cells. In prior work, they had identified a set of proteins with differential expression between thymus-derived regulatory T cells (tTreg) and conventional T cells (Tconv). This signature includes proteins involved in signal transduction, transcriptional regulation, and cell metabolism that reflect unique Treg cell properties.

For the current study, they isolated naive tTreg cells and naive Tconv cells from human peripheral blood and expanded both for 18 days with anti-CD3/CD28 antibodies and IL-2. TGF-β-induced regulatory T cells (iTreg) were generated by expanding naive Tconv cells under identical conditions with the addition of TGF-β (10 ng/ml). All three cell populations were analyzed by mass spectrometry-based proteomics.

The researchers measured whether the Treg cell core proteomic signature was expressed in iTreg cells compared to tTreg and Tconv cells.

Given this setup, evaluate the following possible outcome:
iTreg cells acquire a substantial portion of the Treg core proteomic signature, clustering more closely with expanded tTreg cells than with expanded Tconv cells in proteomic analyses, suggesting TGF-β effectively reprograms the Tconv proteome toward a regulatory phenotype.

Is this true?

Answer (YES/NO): NO